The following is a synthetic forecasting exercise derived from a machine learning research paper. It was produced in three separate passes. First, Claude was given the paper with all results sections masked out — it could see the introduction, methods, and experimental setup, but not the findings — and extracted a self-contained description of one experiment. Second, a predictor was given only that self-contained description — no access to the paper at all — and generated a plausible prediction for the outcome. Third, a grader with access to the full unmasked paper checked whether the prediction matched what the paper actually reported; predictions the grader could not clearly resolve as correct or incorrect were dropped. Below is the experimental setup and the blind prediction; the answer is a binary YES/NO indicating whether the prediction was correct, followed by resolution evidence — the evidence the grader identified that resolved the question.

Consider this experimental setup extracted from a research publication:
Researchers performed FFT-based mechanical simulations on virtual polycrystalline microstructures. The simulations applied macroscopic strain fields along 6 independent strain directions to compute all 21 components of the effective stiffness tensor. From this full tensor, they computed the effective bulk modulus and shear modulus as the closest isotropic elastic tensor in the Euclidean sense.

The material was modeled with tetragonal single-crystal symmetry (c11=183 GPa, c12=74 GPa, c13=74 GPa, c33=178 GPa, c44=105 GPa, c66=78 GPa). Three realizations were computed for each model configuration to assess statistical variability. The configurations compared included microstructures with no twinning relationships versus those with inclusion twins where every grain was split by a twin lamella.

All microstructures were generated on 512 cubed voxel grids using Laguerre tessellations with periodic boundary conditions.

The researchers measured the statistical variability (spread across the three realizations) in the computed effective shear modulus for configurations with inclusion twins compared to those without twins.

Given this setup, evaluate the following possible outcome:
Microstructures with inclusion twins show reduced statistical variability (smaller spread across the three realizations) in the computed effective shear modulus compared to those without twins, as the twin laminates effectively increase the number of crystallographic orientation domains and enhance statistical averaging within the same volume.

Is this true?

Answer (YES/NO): YES